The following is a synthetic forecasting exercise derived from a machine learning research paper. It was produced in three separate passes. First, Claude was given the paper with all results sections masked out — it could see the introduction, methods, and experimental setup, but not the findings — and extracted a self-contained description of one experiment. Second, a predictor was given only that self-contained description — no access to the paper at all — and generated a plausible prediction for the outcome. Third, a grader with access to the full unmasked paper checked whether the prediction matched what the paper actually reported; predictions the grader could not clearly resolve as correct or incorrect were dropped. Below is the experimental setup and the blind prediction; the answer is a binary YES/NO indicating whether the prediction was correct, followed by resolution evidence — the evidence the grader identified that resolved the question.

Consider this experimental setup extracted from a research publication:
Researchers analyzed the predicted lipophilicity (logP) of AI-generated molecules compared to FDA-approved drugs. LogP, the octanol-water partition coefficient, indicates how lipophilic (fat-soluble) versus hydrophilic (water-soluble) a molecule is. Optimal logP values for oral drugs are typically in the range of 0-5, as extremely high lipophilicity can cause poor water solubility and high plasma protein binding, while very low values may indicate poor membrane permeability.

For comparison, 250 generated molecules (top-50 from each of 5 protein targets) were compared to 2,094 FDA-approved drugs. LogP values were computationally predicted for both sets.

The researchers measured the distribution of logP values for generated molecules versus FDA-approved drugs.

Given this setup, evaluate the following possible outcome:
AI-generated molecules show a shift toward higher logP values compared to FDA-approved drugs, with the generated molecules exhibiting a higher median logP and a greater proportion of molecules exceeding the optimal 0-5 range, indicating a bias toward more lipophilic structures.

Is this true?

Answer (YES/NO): NO